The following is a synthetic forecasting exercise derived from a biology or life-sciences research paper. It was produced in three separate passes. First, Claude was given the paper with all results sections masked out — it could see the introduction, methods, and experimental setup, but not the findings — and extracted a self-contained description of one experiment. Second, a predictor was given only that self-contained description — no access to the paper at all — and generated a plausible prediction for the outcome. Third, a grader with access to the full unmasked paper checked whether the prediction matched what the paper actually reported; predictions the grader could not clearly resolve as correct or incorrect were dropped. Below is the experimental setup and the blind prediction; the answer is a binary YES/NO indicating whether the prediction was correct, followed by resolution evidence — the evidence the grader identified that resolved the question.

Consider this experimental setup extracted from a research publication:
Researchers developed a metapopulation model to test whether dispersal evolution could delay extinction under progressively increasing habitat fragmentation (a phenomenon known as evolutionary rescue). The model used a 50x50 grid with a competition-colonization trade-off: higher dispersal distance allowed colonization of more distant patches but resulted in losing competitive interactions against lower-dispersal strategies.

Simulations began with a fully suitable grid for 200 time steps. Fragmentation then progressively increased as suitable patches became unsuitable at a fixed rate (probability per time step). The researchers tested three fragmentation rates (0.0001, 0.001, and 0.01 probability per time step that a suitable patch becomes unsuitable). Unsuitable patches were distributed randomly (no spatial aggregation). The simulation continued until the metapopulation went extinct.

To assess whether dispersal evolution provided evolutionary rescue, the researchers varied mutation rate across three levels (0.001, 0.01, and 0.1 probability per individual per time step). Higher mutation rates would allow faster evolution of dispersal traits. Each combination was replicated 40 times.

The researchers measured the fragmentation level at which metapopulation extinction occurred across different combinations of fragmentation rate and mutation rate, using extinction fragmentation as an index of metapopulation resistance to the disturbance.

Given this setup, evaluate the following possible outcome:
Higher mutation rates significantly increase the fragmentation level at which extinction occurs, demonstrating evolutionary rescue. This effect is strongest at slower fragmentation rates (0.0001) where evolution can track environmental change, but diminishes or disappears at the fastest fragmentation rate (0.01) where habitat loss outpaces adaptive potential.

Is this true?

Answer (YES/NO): YES